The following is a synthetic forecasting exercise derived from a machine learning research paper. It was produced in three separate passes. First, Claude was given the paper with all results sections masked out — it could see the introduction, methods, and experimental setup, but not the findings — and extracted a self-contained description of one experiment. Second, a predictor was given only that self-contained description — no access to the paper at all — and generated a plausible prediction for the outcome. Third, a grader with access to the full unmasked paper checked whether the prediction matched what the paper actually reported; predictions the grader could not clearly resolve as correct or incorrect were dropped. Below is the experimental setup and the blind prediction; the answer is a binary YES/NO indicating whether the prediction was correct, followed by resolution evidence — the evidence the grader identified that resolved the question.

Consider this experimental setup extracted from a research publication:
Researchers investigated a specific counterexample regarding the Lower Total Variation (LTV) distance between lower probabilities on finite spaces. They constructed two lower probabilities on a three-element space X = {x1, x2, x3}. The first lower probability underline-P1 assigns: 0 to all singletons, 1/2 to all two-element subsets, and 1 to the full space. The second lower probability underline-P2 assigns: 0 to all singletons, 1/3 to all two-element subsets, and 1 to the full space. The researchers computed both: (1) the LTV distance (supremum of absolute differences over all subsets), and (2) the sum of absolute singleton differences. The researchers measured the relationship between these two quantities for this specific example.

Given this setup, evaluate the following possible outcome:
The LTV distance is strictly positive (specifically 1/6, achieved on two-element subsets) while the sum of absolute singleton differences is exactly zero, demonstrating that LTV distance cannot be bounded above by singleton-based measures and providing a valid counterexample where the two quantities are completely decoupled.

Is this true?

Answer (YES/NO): YES